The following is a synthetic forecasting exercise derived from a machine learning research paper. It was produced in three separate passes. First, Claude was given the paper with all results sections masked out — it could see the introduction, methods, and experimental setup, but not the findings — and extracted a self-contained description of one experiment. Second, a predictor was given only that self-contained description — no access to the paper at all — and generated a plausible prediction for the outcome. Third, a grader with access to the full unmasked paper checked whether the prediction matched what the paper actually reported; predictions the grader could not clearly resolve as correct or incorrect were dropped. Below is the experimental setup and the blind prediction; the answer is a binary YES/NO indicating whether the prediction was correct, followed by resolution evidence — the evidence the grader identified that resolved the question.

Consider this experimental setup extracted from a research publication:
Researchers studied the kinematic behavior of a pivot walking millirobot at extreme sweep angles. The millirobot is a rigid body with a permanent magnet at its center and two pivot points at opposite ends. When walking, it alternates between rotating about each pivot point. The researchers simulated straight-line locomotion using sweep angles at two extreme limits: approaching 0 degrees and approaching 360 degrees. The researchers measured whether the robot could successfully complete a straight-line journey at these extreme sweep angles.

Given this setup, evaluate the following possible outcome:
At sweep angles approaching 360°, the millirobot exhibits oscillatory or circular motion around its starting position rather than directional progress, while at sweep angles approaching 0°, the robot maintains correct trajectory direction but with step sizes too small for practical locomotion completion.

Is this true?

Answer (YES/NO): YES